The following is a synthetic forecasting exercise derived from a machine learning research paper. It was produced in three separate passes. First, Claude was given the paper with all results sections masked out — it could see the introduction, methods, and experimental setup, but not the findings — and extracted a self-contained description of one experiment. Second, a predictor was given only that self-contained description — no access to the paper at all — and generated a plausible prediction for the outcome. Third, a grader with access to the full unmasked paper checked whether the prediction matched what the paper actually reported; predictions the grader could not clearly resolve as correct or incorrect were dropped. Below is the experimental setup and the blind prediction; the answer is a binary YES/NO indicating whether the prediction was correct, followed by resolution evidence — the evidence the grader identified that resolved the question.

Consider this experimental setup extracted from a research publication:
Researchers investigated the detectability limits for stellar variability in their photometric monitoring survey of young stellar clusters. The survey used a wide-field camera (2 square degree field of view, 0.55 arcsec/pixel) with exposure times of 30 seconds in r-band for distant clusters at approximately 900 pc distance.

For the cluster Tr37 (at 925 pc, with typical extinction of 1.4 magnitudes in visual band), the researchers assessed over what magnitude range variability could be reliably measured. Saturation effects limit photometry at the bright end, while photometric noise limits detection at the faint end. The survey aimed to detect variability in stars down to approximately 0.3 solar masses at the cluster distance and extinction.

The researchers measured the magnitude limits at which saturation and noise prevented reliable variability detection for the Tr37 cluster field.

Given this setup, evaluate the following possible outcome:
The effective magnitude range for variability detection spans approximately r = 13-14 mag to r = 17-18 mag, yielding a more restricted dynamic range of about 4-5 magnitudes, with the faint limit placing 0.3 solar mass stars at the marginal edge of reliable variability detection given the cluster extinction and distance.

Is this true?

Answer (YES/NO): NO